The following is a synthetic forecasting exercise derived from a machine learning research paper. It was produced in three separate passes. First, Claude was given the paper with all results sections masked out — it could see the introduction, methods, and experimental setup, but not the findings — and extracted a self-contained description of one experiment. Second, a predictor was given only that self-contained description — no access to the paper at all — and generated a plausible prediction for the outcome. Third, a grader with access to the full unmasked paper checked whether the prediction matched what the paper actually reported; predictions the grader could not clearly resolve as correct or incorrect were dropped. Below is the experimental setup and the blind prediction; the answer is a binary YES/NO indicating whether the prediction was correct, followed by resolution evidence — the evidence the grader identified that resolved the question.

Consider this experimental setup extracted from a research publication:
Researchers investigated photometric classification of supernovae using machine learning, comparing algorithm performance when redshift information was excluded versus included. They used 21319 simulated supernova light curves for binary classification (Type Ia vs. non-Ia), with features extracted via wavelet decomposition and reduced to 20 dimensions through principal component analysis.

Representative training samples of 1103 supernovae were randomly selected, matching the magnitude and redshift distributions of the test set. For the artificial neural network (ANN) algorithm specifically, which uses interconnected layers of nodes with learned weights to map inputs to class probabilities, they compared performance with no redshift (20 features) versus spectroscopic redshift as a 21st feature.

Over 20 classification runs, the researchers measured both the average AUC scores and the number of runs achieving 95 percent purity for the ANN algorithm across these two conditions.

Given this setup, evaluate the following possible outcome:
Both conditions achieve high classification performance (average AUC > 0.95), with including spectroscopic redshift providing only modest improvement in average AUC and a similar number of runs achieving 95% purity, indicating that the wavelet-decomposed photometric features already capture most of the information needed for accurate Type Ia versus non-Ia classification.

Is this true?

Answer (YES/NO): NO